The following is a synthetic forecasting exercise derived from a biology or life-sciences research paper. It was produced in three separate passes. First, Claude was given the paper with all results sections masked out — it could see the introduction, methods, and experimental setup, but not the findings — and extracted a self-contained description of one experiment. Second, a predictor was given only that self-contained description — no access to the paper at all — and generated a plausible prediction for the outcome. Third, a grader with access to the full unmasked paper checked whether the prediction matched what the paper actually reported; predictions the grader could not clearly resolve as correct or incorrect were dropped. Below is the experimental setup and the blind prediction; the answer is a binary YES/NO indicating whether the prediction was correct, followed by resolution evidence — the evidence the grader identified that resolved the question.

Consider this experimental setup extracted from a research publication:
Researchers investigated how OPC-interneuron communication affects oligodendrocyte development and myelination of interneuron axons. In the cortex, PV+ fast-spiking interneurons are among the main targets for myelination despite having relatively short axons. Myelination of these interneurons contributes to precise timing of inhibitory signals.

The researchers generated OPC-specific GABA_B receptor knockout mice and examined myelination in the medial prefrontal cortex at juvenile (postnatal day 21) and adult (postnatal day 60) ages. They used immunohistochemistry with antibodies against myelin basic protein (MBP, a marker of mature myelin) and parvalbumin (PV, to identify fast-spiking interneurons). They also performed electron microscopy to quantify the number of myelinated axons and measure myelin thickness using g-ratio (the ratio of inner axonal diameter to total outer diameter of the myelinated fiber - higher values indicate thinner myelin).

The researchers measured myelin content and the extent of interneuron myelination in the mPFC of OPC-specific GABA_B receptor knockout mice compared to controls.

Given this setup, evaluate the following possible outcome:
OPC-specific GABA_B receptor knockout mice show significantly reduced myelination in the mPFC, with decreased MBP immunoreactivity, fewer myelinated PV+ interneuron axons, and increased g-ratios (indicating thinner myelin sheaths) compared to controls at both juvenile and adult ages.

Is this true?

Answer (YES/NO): NO